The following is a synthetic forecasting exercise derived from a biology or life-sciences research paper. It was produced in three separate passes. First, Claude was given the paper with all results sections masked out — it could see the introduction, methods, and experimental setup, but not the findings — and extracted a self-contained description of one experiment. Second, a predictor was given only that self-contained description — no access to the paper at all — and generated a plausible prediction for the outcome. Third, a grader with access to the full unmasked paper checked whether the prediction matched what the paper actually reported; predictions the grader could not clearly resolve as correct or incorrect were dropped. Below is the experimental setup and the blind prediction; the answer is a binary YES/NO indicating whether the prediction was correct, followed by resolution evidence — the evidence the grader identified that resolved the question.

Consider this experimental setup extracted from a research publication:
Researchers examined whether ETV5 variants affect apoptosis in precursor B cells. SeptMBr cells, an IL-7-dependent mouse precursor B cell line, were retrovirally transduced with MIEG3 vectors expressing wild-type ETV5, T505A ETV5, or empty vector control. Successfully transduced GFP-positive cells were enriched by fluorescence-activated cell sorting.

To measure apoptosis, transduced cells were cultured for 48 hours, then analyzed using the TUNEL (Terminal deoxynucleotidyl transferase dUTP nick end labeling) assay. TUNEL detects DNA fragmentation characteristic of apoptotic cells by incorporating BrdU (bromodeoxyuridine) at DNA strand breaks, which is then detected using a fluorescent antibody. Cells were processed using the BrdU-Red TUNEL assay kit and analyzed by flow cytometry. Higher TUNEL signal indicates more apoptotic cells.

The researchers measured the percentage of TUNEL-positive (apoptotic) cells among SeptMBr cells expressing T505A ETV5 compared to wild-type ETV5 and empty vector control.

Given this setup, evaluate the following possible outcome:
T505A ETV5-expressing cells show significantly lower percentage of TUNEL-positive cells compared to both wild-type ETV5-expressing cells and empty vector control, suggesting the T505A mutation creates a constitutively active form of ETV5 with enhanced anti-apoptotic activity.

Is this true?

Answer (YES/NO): NO